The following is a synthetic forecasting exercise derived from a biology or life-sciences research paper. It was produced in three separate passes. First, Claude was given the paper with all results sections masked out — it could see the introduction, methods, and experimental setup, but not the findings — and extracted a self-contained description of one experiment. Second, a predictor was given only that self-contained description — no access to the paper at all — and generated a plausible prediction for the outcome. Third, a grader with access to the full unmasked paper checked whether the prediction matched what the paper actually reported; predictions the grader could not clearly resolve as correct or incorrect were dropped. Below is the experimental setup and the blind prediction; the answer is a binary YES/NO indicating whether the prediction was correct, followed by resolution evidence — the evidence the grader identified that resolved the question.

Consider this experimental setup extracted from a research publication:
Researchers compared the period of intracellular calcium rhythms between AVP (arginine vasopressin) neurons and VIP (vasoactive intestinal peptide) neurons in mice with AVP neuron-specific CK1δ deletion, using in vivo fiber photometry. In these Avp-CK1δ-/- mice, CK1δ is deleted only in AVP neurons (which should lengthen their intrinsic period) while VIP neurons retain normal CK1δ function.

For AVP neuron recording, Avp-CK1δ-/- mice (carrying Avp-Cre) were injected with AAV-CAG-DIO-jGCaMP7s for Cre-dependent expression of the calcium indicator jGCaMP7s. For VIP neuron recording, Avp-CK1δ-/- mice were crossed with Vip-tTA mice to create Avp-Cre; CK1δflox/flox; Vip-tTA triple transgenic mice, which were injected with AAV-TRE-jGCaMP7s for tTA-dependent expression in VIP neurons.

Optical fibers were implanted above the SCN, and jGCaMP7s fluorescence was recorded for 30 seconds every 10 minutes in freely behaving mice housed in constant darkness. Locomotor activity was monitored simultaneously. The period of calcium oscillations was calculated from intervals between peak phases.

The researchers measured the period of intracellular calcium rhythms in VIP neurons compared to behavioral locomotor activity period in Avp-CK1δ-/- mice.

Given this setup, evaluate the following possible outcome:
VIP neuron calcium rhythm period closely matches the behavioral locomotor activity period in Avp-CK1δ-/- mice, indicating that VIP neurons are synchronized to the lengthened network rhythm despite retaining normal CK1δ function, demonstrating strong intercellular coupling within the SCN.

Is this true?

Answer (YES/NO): YES